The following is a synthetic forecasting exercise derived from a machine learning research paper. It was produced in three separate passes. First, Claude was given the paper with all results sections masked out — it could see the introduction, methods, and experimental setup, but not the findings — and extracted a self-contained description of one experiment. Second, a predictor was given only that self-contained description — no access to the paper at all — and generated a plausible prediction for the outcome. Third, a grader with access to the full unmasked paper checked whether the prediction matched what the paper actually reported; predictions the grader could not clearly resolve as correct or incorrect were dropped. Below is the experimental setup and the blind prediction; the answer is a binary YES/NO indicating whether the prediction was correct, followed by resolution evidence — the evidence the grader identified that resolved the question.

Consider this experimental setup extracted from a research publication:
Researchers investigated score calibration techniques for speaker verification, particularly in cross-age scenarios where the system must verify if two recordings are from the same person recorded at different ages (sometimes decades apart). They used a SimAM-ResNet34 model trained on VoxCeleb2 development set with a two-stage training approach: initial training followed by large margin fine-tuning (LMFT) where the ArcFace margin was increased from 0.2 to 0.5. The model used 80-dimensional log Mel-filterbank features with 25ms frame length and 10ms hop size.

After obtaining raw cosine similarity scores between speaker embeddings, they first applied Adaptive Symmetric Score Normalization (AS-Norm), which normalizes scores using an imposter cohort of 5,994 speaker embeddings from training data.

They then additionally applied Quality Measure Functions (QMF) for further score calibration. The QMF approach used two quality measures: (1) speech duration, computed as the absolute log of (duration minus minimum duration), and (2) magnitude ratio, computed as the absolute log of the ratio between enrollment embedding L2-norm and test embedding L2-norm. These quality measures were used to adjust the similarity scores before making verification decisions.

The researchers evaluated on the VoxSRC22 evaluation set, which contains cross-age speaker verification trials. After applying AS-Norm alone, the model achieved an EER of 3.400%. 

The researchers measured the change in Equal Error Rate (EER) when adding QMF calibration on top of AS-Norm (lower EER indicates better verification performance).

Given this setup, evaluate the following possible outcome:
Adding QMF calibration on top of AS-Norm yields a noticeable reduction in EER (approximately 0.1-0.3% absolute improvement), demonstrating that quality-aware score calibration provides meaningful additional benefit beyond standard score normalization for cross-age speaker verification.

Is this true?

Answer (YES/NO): NO